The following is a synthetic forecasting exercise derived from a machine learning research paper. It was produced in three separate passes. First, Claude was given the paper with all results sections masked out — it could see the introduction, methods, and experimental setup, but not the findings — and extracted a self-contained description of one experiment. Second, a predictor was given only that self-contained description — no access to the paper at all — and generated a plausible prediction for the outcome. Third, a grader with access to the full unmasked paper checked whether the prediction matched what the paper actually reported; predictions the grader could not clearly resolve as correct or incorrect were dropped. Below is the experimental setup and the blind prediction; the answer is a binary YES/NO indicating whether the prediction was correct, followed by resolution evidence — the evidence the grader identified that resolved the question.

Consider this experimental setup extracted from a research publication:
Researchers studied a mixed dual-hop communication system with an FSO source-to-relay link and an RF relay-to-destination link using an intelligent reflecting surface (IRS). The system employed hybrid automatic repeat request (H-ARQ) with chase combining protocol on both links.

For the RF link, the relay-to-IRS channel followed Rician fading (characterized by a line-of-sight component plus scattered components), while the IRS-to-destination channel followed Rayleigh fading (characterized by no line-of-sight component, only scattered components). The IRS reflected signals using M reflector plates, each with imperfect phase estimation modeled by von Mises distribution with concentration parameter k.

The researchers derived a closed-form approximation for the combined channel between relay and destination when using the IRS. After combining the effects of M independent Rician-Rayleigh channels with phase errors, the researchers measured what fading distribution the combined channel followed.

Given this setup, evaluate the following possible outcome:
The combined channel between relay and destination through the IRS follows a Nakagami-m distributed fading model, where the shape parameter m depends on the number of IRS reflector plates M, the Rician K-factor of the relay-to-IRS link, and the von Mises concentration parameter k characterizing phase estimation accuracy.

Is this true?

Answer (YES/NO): NO